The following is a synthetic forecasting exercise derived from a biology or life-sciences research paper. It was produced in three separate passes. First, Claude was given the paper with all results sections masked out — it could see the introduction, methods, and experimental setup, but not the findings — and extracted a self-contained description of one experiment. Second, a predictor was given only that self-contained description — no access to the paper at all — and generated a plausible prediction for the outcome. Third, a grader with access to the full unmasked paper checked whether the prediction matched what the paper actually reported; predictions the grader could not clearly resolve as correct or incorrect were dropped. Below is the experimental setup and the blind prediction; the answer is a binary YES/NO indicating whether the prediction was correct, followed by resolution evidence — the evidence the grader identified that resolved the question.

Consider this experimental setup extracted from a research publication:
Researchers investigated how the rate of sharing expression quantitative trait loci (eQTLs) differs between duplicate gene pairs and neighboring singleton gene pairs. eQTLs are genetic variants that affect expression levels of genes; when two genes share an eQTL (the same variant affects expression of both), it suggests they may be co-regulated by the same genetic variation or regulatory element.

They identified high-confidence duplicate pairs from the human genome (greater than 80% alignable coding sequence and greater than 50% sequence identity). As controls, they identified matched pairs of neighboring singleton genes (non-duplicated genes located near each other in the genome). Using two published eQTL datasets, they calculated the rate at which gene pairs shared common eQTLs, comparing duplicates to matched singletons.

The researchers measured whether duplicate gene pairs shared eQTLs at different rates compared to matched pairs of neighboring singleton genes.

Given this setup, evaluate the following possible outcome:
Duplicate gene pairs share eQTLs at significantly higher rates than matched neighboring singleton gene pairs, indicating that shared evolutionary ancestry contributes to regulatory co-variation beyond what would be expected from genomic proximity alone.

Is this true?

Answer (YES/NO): YES